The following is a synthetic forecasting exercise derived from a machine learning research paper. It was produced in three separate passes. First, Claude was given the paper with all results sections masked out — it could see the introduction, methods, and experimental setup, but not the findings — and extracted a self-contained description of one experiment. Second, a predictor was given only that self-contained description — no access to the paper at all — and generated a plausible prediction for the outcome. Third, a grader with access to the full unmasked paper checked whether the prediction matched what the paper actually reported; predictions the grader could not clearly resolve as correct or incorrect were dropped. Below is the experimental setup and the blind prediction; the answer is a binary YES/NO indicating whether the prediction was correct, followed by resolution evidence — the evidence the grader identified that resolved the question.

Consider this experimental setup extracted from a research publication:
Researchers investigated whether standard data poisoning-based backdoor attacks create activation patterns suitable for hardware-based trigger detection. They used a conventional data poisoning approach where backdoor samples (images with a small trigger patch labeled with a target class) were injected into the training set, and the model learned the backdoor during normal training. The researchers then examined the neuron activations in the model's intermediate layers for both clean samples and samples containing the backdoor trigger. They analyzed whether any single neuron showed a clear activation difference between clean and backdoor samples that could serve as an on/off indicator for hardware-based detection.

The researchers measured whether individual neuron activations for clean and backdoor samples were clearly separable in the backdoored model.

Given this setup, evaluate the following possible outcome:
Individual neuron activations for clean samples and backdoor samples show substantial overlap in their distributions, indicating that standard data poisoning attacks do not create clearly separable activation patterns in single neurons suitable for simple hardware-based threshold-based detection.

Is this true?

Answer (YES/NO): YES